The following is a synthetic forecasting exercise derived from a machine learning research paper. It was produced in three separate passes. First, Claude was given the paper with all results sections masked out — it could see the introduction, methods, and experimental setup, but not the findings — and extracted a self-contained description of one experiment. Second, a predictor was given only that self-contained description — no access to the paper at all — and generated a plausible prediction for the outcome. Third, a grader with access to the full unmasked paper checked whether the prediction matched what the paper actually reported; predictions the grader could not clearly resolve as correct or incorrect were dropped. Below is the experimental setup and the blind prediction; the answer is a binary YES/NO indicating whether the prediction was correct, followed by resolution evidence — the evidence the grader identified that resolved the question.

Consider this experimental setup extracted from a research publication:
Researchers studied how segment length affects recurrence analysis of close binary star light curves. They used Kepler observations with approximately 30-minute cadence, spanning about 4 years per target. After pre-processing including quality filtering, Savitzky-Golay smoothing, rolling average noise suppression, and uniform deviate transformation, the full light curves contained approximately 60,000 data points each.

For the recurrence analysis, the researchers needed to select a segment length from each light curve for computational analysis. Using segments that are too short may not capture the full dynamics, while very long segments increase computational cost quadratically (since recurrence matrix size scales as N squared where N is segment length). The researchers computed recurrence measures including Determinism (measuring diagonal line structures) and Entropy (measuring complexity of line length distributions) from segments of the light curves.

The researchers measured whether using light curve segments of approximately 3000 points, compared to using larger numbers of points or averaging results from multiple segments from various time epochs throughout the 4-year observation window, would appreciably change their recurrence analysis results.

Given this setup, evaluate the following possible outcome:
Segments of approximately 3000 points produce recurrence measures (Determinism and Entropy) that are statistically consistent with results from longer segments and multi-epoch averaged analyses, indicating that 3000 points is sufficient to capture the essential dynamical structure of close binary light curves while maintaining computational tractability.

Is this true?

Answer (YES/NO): YES